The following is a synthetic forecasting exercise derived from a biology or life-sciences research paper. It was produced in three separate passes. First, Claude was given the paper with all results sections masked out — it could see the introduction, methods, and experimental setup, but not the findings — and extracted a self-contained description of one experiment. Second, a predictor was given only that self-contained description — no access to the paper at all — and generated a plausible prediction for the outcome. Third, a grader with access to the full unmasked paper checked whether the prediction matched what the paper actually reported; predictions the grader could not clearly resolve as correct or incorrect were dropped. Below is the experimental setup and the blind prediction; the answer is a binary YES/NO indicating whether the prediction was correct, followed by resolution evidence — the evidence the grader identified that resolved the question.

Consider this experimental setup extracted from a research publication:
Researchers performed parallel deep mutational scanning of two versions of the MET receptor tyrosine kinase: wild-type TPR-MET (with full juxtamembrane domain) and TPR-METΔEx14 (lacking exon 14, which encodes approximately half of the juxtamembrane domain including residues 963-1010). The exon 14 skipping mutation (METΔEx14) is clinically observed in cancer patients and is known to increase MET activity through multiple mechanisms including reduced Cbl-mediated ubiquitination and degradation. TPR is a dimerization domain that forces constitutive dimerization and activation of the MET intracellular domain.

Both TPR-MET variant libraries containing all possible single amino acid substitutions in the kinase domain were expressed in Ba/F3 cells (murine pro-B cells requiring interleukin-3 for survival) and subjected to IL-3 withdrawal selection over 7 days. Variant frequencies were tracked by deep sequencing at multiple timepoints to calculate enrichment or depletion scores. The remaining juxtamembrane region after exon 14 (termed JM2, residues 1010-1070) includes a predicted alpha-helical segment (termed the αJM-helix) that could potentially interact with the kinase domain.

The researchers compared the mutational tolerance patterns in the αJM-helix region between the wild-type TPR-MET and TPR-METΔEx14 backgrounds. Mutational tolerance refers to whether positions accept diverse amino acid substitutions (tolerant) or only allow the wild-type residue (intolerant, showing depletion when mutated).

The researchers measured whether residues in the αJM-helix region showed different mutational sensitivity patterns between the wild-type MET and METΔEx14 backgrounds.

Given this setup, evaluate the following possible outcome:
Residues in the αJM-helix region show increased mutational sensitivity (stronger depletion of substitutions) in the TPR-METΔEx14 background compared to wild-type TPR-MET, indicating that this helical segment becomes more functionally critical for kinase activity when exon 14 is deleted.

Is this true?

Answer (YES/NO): NO